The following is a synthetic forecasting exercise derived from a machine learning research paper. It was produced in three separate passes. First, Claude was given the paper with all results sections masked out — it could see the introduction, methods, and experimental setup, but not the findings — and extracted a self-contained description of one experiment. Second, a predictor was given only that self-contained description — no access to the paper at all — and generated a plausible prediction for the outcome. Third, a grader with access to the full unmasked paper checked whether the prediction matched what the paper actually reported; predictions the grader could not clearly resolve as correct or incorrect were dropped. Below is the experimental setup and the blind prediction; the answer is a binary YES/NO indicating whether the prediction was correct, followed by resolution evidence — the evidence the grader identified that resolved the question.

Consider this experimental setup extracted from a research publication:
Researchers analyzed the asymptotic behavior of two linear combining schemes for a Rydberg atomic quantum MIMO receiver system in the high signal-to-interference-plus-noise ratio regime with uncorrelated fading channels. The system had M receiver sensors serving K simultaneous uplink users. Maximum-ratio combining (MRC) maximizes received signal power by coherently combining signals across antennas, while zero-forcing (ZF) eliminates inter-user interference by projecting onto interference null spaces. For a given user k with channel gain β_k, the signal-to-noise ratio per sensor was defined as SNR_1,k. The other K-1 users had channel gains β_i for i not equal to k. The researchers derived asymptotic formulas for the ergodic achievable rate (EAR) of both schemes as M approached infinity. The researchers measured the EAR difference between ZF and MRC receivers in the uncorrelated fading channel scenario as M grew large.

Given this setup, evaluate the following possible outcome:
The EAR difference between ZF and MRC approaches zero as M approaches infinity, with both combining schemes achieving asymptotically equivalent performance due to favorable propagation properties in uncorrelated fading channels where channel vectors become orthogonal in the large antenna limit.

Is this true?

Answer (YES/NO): NO